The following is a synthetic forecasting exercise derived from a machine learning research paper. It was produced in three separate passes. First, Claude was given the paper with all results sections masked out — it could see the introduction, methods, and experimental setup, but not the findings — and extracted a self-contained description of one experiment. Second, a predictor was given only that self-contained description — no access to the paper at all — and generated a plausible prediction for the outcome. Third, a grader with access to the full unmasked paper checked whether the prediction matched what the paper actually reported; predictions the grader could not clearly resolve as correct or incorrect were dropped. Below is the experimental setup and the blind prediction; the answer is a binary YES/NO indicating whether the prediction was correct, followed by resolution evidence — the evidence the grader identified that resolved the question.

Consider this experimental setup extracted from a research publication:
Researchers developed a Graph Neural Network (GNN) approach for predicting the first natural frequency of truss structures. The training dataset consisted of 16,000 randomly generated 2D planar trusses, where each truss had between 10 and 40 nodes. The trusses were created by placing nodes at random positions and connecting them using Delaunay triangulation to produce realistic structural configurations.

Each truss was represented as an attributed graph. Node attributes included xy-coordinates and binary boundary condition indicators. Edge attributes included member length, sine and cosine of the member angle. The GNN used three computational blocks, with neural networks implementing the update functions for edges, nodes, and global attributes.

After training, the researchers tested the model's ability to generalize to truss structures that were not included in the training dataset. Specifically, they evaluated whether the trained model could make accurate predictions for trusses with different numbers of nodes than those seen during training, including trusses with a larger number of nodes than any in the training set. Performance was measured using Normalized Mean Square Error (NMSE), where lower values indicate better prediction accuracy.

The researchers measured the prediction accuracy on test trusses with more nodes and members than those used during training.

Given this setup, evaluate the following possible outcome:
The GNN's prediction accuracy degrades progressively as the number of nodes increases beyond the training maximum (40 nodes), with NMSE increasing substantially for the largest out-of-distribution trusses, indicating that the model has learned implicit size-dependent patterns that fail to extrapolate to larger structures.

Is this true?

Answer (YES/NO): NO